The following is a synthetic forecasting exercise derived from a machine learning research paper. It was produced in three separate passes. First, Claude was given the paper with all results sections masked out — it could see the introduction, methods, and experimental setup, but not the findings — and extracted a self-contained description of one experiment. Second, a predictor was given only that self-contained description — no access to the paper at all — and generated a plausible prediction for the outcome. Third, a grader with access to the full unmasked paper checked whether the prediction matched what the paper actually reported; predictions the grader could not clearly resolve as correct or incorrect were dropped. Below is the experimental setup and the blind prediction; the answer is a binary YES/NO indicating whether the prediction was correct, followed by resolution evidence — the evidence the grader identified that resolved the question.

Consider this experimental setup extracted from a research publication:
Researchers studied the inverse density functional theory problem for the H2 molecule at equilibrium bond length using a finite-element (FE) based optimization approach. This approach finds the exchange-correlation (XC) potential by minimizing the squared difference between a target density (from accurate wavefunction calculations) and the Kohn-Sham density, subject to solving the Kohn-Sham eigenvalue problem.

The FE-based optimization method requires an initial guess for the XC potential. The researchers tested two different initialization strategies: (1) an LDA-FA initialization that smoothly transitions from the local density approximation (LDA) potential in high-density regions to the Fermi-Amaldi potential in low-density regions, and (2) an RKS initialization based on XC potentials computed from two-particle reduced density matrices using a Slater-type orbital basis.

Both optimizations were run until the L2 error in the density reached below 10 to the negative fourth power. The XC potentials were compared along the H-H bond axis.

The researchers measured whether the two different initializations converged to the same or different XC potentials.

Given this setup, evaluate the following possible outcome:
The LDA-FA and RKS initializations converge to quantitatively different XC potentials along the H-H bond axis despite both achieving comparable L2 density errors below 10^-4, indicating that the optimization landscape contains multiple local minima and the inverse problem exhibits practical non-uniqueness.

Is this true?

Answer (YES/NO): NO